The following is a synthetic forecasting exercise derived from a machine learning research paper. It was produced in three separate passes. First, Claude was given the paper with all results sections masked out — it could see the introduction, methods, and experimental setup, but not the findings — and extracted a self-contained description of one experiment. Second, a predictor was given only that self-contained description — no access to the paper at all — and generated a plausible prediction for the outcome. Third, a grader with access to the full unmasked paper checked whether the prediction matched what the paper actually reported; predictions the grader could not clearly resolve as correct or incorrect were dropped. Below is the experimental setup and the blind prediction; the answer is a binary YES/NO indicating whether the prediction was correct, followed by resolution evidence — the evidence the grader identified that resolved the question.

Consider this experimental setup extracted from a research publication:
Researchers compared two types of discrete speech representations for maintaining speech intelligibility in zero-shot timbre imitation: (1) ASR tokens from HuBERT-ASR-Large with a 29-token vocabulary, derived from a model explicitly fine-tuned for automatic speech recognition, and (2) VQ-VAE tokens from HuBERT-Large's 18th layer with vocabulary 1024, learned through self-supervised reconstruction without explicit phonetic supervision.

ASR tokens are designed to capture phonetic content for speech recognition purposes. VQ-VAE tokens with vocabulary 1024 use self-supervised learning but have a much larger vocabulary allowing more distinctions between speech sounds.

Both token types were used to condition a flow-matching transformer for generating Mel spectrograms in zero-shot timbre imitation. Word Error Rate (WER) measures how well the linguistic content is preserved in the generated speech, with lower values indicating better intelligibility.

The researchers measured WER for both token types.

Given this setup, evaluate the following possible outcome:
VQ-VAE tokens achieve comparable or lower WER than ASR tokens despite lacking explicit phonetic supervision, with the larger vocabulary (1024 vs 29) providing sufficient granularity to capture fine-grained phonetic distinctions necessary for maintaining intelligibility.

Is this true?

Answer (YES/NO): YES